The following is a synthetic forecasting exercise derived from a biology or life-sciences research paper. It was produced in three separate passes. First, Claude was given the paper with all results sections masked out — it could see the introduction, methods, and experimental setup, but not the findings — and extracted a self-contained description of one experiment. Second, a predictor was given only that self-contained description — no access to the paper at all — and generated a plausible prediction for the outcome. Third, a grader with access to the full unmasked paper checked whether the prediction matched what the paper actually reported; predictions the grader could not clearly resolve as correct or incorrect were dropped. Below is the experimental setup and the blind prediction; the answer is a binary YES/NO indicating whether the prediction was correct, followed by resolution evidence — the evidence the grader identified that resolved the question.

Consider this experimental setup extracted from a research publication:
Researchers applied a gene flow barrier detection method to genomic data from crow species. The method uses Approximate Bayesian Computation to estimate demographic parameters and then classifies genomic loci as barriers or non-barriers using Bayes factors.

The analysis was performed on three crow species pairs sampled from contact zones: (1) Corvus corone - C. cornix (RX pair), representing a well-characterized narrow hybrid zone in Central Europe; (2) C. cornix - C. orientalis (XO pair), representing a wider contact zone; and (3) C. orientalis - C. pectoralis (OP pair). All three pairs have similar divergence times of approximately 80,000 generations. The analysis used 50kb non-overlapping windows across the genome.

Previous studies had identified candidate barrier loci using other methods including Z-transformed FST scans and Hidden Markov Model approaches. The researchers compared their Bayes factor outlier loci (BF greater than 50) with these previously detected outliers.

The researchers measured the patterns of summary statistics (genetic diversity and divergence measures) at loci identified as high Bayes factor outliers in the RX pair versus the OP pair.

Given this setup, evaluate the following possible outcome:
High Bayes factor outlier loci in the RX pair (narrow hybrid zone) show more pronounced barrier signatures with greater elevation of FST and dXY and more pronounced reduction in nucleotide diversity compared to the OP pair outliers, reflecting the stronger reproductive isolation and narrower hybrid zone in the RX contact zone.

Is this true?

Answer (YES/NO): NO